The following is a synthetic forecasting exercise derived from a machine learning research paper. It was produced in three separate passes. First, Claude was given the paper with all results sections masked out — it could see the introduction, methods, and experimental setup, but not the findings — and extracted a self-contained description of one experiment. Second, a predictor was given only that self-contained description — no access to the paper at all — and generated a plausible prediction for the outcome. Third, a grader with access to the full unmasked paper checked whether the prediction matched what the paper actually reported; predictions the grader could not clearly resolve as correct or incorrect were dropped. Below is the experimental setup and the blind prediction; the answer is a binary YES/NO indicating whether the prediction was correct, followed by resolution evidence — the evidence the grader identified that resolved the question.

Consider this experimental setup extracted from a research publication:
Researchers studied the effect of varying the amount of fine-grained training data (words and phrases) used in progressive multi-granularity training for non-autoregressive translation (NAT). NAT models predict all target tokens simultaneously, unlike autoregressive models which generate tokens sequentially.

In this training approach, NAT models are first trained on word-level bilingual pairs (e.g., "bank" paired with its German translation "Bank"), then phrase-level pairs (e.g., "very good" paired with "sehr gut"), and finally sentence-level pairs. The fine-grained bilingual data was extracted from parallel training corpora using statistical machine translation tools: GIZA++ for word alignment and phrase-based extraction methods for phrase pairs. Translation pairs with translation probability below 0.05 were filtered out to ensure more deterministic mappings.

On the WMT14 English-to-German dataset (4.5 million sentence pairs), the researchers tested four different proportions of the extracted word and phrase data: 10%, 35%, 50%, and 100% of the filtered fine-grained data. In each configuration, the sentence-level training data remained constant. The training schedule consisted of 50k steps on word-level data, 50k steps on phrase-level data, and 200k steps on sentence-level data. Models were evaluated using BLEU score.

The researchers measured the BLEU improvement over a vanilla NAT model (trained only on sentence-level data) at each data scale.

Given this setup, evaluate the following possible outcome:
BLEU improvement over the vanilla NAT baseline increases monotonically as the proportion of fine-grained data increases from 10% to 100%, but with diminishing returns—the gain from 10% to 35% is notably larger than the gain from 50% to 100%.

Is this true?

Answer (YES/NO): NO